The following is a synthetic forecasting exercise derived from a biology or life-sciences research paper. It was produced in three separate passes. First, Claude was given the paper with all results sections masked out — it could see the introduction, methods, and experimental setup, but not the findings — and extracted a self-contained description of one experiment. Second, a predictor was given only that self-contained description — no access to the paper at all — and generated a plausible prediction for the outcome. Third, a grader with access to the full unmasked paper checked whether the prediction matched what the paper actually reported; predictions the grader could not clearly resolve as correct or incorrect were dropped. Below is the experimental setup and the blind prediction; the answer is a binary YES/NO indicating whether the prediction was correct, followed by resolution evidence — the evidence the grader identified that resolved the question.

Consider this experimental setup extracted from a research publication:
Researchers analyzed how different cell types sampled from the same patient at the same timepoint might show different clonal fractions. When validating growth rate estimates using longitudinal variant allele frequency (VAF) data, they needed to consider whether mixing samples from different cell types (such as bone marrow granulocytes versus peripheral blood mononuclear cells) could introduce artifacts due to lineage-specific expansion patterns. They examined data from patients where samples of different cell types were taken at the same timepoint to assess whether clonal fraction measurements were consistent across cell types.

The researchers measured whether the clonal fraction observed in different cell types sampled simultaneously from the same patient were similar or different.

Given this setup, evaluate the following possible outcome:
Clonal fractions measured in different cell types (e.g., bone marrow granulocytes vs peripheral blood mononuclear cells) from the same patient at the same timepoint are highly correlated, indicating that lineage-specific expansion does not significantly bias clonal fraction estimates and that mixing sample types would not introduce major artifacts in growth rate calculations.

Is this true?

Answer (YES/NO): NO